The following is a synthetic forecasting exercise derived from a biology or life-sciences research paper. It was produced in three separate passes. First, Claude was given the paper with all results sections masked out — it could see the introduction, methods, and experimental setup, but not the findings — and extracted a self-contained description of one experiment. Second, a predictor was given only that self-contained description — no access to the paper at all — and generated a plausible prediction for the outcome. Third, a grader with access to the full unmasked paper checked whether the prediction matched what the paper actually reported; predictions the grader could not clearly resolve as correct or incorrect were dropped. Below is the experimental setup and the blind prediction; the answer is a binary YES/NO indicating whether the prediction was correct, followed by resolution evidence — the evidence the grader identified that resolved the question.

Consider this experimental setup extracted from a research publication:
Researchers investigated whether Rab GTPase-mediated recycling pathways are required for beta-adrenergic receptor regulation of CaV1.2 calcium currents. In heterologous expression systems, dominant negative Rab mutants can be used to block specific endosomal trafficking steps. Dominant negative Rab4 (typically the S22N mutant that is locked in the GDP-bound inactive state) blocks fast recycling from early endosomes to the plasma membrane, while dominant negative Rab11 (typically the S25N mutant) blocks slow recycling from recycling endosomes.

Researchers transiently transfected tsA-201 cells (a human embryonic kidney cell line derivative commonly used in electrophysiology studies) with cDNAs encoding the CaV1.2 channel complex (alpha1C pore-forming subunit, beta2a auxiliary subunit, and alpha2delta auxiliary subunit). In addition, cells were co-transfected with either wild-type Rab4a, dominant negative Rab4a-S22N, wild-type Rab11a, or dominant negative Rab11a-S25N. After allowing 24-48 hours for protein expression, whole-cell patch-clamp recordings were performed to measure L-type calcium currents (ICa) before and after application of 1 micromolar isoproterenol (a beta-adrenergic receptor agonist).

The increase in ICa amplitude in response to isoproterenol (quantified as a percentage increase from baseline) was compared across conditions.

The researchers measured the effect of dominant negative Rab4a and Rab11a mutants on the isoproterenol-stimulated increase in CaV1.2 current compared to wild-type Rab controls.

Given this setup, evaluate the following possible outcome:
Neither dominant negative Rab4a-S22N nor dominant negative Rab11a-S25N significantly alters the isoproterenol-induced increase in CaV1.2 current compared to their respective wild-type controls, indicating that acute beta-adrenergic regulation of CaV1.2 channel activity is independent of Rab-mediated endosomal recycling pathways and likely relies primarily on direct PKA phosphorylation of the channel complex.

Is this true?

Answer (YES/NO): NO